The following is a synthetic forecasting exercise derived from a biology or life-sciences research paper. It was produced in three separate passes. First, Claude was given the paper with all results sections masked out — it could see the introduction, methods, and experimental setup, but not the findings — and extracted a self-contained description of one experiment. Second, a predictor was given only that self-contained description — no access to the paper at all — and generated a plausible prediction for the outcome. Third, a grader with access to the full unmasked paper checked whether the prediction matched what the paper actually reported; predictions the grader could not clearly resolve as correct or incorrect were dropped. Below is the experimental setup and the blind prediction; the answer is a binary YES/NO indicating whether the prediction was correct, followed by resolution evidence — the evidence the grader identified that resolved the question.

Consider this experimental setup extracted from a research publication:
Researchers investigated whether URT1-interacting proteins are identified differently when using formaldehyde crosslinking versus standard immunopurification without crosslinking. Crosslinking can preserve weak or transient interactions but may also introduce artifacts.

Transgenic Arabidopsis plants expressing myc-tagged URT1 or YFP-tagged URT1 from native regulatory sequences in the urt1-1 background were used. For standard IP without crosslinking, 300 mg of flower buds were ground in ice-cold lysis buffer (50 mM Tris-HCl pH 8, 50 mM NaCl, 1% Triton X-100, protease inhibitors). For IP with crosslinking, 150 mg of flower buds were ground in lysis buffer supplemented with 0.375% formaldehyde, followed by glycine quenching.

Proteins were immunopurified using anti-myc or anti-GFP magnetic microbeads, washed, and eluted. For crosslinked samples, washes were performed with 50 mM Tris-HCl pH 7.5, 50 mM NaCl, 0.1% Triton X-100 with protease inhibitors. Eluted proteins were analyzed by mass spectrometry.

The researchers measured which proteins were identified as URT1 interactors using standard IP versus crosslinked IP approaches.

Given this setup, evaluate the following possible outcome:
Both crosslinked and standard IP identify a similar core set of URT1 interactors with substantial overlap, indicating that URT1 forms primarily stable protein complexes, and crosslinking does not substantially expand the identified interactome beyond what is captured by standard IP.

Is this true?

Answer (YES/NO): NO